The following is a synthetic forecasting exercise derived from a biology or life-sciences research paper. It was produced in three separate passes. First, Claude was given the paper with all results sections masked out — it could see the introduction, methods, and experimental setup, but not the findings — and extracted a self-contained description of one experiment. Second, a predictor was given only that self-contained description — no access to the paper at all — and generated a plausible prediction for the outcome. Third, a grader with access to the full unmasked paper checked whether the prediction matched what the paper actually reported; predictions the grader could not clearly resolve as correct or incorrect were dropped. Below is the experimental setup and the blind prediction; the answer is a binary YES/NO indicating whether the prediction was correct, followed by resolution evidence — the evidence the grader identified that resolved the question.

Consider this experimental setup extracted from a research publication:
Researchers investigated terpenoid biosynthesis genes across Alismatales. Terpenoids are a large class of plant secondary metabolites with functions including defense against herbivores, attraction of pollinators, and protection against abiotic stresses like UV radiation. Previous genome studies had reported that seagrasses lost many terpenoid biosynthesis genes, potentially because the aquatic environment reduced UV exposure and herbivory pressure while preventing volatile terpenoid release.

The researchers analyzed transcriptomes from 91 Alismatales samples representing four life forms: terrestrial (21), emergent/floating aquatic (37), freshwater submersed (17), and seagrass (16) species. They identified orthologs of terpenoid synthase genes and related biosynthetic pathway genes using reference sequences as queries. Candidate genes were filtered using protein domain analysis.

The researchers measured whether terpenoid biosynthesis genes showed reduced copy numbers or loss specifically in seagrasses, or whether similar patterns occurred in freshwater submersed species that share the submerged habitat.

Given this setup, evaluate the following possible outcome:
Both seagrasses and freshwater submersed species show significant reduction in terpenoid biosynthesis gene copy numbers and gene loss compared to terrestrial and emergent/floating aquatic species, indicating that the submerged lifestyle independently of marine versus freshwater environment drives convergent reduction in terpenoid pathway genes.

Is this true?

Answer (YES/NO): NO